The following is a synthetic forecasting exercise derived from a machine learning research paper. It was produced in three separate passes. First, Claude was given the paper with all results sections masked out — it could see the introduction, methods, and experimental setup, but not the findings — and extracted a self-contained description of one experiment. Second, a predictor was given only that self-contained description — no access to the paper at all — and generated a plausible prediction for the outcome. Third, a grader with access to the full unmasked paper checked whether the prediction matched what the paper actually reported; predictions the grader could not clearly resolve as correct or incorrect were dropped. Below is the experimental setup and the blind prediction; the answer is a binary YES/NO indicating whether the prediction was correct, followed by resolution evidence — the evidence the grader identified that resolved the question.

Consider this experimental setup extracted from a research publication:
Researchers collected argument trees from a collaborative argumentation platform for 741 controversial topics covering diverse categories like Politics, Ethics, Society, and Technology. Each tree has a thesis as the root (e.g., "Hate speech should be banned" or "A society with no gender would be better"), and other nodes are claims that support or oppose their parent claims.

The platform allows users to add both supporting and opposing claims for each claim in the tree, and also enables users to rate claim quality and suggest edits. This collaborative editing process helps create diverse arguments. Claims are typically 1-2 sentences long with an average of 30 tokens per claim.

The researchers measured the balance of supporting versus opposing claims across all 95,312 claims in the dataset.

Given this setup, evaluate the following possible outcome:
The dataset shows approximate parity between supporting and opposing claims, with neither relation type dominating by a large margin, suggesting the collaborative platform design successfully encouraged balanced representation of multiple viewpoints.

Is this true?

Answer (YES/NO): YES